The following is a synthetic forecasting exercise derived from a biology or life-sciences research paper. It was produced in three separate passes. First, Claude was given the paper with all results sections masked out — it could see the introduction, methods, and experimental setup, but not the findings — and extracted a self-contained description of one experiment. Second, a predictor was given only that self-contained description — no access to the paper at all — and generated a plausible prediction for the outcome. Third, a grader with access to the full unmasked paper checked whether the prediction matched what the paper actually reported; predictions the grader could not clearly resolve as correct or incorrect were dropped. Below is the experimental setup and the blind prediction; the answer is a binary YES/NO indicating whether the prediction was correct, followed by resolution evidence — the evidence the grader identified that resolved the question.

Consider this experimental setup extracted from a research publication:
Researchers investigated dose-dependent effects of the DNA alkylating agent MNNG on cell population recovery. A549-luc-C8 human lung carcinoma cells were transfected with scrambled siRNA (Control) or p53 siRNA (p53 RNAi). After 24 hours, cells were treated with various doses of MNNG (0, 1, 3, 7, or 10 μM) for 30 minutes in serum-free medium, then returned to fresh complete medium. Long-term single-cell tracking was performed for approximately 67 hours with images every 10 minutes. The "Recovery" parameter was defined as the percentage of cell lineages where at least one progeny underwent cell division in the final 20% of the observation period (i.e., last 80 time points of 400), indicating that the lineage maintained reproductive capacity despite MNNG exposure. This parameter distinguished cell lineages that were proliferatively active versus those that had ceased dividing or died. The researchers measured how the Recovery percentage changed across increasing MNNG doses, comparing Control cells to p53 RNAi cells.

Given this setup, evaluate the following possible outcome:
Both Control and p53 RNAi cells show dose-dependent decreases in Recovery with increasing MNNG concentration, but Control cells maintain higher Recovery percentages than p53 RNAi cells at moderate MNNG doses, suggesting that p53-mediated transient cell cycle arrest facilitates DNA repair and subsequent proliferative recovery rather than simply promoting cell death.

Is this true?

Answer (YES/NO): NO